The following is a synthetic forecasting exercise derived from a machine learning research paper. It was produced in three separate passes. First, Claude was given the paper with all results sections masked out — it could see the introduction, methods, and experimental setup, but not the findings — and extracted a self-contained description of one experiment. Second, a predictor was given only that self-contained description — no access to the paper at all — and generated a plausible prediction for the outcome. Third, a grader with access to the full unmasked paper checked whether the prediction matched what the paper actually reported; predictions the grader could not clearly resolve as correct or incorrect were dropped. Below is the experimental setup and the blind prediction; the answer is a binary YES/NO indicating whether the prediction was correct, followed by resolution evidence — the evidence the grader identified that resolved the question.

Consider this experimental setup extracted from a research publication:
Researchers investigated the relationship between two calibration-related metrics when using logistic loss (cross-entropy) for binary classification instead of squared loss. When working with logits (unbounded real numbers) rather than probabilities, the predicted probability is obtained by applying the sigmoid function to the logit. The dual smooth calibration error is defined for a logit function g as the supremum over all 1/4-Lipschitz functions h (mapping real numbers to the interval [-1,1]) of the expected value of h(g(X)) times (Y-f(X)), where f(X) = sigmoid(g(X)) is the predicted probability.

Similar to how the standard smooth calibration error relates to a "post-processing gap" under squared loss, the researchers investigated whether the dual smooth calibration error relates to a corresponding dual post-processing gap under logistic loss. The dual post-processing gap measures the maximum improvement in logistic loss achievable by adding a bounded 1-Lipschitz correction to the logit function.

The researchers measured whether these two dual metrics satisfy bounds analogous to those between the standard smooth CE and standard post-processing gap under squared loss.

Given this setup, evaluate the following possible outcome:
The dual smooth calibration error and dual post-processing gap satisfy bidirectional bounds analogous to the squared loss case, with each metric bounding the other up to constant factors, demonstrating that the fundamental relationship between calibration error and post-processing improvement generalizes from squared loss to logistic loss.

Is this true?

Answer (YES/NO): YES